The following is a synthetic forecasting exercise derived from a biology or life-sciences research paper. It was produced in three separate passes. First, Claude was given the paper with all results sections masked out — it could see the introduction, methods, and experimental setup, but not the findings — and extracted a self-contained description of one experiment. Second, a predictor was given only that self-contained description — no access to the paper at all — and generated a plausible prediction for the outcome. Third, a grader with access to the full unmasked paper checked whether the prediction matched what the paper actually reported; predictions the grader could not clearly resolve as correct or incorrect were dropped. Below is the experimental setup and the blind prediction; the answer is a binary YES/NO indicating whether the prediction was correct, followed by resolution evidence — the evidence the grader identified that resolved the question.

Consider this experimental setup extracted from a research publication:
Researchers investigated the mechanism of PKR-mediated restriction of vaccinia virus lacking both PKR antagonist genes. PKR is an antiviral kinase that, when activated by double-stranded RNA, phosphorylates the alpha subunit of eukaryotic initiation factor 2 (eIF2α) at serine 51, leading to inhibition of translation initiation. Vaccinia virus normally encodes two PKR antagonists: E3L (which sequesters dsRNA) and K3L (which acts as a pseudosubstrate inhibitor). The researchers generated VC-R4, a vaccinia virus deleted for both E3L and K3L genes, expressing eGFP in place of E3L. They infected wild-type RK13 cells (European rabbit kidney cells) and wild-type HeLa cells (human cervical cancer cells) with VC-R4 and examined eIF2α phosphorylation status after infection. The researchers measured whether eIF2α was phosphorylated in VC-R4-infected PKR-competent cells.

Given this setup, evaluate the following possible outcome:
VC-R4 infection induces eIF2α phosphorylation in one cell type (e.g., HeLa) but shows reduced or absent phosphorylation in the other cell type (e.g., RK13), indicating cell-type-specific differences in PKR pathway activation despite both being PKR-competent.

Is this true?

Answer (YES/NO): NO